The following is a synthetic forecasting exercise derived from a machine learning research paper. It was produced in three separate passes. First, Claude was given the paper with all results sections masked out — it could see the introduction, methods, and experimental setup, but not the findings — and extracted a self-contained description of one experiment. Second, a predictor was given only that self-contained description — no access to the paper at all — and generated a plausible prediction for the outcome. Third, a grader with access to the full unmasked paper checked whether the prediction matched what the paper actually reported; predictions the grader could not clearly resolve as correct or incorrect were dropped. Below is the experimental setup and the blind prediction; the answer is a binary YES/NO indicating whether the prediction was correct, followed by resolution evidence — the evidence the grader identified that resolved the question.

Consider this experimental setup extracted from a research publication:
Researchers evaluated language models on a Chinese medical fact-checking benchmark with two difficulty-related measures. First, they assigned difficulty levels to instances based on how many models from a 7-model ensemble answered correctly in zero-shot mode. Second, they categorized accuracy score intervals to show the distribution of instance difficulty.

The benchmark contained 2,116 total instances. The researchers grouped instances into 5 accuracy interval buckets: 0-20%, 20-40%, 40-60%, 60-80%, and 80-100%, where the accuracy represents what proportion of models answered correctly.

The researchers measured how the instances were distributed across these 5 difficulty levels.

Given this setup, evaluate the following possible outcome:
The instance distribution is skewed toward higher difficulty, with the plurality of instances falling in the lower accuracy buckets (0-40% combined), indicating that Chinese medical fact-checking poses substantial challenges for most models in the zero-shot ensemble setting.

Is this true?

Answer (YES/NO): NO